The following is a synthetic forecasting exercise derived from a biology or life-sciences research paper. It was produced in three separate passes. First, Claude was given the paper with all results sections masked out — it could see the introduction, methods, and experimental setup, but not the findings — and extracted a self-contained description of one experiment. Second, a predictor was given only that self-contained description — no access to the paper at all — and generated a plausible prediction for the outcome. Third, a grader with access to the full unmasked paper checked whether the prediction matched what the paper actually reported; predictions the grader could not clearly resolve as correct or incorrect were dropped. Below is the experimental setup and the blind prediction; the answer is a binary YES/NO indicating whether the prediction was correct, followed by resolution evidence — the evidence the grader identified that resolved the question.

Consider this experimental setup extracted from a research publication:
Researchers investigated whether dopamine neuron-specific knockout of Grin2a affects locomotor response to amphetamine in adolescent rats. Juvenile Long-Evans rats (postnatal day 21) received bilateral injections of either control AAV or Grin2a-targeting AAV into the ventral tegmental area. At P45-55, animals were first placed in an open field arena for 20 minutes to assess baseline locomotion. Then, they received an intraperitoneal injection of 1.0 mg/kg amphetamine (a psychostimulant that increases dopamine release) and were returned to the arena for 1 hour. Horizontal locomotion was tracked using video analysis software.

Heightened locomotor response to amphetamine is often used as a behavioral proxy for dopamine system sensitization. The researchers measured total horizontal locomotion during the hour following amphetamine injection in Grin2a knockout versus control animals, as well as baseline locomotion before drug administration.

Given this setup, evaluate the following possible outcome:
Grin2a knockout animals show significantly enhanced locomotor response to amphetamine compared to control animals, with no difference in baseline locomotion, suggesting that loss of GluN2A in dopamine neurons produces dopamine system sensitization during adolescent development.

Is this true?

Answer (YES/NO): YES